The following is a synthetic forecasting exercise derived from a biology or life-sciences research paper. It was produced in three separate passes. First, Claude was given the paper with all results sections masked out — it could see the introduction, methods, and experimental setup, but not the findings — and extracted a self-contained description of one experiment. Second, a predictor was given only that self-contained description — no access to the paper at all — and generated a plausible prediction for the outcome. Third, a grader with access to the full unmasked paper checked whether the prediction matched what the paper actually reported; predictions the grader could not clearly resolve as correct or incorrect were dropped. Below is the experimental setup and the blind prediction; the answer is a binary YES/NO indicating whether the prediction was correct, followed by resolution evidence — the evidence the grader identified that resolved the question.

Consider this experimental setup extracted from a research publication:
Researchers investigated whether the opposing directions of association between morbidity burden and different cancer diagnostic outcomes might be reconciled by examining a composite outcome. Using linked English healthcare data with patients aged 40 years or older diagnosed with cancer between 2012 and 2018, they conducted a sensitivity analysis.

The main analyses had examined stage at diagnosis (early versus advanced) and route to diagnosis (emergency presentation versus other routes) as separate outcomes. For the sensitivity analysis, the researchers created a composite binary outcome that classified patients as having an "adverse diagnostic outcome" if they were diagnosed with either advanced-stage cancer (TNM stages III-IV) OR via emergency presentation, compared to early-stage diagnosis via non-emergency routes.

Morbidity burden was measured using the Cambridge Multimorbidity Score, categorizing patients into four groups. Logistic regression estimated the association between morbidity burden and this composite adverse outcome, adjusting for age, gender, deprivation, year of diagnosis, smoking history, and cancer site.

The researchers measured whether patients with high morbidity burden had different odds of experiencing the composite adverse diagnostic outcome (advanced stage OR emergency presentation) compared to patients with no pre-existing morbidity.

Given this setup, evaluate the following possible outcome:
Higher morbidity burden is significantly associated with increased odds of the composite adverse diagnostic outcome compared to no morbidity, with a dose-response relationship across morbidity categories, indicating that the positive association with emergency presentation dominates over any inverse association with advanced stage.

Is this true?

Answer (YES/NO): NO